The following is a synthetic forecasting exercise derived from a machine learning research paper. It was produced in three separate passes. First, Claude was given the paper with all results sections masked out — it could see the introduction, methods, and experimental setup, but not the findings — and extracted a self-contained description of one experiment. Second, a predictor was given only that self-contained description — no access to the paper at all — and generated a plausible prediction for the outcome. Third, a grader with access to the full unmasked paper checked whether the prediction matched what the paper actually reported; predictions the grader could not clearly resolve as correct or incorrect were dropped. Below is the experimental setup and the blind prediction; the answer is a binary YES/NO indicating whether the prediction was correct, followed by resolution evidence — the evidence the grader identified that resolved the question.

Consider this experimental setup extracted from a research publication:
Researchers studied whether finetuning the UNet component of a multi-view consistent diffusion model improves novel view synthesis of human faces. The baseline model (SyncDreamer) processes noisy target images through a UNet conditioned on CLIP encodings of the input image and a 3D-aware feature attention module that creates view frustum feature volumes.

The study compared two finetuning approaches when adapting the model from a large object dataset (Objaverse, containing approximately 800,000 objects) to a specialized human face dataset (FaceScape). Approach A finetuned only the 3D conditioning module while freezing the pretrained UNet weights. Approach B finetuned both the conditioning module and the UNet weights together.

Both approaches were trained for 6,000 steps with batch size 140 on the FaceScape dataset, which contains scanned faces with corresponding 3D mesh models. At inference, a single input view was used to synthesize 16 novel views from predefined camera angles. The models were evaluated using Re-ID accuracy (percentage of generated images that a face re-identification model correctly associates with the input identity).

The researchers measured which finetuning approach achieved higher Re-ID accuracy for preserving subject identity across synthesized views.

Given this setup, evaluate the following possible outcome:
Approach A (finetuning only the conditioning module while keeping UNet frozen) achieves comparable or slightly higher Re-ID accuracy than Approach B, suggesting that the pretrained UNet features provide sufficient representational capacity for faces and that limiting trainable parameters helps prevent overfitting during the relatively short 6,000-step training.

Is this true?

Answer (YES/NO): NO